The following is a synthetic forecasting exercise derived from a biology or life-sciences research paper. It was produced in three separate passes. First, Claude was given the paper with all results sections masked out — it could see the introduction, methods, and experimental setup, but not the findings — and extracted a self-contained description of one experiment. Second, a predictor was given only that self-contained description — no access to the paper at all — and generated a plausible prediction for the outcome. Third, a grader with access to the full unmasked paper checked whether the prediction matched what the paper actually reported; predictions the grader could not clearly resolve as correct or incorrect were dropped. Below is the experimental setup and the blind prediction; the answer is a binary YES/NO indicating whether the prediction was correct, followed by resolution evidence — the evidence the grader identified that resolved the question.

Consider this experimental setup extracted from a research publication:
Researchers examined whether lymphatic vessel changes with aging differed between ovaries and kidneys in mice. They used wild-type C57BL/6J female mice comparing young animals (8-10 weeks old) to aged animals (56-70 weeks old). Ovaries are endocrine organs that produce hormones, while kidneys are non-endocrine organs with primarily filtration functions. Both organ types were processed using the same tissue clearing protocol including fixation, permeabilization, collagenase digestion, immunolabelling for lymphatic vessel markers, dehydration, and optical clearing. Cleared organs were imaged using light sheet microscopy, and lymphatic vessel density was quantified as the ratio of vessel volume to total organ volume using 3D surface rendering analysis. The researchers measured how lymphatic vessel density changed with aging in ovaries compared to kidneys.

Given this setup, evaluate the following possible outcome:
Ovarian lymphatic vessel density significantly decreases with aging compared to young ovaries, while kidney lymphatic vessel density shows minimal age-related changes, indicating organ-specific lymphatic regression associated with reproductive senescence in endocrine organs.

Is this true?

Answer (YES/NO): NO